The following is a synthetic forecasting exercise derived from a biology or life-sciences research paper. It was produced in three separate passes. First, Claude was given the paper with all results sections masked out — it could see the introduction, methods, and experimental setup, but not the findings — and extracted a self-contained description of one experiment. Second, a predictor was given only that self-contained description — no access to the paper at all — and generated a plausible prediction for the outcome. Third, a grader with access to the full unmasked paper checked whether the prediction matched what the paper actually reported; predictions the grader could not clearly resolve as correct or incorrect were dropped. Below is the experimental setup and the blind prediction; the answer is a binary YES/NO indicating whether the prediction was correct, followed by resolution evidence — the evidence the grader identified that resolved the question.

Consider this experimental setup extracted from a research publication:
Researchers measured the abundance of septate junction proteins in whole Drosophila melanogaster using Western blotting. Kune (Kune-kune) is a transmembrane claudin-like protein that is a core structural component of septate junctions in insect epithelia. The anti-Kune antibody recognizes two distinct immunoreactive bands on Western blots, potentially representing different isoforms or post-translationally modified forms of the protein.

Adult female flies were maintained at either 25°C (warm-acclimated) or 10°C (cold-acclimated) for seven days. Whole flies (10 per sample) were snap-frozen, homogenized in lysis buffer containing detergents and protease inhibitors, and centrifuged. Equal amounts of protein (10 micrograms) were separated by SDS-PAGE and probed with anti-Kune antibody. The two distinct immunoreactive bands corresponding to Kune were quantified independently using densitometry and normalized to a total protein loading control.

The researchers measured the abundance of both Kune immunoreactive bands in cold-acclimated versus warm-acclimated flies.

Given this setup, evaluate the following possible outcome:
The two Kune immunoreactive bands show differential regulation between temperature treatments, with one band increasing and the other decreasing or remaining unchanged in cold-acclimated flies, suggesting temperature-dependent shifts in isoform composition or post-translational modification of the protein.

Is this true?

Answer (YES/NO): NO